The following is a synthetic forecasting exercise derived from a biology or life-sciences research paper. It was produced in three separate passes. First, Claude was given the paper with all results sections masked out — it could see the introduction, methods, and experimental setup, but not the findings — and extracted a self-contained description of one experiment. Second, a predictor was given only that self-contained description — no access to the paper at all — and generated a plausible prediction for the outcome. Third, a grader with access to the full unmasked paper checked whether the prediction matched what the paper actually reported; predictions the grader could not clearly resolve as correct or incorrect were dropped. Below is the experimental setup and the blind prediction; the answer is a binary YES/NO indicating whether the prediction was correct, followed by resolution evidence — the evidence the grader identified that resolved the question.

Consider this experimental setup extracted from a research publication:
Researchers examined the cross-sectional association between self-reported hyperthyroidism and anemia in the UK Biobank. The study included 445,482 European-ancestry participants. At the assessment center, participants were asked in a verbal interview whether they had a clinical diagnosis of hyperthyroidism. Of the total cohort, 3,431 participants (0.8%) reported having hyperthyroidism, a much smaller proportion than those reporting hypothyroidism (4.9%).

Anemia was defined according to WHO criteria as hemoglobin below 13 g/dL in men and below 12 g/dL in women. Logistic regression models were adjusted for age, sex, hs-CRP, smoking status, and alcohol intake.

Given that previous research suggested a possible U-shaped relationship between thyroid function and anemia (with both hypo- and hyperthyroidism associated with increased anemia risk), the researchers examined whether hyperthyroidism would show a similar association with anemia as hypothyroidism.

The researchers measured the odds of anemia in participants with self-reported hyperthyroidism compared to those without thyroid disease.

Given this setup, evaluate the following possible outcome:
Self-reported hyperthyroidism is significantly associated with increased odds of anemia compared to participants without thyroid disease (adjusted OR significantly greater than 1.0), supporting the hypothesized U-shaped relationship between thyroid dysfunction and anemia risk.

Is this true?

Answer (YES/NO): NO